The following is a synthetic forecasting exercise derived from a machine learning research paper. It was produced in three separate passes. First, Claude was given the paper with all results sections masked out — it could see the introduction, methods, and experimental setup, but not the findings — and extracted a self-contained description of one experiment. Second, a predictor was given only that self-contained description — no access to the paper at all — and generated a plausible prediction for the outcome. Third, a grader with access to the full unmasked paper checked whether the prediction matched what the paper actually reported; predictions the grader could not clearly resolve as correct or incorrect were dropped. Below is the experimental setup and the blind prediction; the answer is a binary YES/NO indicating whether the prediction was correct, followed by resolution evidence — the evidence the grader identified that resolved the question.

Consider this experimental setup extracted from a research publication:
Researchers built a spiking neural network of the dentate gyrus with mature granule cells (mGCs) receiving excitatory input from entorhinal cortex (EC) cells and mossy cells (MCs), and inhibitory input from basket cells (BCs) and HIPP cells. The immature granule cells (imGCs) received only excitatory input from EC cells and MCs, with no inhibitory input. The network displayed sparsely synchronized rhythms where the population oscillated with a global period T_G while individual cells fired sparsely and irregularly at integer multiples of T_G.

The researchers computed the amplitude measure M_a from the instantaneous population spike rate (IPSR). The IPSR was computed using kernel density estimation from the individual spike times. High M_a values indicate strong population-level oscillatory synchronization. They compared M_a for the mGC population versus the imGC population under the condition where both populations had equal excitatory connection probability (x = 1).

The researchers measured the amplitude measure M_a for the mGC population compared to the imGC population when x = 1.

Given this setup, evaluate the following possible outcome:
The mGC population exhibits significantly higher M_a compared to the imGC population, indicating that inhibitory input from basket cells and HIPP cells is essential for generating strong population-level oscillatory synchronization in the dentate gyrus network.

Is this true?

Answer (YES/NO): NO